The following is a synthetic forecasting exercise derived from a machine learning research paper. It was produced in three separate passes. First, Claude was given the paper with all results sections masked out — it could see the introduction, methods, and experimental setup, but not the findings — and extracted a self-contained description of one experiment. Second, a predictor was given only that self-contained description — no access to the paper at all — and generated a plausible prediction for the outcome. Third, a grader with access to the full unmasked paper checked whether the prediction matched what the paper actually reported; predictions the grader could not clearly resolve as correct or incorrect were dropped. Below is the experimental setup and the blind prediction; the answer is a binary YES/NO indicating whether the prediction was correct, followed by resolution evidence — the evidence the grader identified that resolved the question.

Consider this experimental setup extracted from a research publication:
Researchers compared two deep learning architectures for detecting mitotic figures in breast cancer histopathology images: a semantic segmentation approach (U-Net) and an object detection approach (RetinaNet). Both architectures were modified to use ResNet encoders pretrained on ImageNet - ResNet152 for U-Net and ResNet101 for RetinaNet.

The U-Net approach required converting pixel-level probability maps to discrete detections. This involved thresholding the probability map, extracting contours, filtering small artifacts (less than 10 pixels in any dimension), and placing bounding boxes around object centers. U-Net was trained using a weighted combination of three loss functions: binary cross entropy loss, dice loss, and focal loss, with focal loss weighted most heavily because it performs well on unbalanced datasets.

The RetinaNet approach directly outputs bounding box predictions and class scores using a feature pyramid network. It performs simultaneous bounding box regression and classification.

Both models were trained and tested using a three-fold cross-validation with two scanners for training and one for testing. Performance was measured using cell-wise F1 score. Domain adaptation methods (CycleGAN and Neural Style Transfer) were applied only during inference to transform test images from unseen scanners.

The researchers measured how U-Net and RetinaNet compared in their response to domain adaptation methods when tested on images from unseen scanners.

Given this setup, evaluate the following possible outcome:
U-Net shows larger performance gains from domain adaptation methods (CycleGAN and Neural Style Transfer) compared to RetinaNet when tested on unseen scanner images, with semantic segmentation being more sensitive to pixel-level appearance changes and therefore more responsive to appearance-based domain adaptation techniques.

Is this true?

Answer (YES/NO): NO